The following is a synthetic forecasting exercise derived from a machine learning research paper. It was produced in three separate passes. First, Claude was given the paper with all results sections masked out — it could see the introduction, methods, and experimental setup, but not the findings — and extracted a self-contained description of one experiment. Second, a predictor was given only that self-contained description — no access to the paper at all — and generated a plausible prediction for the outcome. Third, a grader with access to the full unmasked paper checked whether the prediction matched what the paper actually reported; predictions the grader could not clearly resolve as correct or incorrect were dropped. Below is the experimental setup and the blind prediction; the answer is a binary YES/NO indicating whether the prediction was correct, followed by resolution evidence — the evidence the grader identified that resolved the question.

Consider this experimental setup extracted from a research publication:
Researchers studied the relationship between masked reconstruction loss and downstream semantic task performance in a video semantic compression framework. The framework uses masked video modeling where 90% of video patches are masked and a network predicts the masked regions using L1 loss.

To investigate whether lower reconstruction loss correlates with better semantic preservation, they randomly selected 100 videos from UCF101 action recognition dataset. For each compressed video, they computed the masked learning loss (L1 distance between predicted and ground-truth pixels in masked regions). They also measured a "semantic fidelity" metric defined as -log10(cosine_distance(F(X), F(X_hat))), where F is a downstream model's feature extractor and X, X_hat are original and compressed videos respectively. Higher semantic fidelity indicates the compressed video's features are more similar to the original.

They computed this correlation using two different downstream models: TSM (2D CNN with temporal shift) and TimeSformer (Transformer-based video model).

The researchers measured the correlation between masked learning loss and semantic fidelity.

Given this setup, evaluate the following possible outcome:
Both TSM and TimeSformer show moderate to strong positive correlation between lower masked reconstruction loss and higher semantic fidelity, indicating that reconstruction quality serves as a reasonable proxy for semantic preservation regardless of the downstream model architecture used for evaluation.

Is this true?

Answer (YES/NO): YES